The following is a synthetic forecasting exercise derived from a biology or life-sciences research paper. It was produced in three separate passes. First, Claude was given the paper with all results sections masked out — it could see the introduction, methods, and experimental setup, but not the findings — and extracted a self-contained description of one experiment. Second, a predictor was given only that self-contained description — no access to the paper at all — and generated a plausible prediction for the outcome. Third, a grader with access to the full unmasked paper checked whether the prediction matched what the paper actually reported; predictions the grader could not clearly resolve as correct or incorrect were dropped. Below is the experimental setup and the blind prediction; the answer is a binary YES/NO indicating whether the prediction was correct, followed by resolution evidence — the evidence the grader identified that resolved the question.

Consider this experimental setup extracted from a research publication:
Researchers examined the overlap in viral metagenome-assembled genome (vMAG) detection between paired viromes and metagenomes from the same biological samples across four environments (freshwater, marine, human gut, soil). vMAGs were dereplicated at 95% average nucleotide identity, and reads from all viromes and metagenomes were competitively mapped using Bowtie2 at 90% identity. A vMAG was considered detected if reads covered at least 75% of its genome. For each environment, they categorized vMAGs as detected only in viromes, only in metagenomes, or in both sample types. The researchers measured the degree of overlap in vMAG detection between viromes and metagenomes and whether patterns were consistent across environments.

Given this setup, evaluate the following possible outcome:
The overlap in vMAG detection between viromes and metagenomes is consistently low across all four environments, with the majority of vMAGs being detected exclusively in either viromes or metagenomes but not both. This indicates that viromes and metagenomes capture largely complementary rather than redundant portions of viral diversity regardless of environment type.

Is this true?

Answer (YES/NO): NO